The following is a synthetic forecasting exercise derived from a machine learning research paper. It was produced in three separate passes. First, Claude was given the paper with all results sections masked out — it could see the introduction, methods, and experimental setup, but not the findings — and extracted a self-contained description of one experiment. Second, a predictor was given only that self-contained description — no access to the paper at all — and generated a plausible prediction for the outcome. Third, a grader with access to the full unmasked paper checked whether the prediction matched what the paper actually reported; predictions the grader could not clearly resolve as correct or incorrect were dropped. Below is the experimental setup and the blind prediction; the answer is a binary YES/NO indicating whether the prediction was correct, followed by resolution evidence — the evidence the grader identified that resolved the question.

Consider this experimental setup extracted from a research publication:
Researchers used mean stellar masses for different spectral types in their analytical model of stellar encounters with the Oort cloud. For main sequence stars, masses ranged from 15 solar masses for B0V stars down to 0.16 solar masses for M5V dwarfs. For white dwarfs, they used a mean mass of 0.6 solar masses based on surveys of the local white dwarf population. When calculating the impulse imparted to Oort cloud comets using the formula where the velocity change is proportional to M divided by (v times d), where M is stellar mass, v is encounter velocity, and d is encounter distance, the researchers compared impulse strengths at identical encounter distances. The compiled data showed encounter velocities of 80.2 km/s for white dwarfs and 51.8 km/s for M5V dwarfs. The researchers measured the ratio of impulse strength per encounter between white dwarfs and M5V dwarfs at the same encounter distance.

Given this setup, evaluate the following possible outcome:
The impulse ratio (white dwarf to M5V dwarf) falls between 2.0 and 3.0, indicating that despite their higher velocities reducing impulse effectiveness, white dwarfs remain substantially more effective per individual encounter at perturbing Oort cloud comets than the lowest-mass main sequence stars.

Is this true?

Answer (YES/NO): YES